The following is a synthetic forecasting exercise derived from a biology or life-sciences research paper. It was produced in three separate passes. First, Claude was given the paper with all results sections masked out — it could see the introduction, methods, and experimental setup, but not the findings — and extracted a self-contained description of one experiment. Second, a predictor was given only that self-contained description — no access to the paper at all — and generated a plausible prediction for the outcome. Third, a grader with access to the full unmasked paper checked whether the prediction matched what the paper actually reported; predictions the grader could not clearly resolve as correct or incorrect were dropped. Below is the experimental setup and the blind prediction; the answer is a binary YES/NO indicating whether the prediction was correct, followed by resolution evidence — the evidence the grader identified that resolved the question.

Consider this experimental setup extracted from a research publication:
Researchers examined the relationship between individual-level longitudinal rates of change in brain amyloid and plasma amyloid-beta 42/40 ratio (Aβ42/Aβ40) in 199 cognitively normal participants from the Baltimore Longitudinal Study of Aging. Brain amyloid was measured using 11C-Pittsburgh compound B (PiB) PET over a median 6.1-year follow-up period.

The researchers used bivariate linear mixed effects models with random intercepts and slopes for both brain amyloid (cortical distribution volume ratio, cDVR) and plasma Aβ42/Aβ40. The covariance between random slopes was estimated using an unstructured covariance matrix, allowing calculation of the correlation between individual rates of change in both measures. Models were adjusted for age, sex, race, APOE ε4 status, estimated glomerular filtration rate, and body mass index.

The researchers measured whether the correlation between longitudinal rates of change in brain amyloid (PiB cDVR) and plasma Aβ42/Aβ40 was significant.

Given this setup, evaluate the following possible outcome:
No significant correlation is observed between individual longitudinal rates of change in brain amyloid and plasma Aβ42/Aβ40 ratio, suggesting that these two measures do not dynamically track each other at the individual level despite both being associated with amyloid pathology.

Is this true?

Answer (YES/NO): YES